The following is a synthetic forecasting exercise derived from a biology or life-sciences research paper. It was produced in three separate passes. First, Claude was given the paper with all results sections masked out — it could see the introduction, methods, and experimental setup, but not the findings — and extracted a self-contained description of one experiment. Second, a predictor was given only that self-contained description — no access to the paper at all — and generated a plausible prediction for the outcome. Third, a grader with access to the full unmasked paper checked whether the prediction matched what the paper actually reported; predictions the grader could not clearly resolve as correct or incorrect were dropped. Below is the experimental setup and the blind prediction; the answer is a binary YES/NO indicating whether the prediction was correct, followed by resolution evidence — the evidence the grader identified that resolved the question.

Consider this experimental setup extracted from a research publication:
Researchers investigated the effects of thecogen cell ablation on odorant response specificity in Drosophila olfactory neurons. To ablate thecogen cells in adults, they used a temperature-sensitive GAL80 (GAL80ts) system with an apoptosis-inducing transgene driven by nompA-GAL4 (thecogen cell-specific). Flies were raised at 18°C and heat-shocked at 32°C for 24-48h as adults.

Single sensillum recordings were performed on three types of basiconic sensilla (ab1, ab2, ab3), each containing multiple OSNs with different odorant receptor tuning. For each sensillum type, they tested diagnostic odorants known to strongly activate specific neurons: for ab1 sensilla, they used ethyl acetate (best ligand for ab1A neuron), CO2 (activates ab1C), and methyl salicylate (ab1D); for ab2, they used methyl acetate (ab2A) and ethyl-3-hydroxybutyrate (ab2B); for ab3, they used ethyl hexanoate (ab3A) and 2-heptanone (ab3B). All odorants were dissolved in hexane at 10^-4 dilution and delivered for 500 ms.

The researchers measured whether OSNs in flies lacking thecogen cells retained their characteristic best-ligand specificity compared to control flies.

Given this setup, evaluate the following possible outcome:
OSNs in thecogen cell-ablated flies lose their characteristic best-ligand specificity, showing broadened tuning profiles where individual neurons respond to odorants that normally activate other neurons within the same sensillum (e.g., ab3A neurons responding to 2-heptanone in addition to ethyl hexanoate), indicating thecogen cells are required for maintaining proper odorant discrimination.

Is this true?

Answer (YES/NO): NO